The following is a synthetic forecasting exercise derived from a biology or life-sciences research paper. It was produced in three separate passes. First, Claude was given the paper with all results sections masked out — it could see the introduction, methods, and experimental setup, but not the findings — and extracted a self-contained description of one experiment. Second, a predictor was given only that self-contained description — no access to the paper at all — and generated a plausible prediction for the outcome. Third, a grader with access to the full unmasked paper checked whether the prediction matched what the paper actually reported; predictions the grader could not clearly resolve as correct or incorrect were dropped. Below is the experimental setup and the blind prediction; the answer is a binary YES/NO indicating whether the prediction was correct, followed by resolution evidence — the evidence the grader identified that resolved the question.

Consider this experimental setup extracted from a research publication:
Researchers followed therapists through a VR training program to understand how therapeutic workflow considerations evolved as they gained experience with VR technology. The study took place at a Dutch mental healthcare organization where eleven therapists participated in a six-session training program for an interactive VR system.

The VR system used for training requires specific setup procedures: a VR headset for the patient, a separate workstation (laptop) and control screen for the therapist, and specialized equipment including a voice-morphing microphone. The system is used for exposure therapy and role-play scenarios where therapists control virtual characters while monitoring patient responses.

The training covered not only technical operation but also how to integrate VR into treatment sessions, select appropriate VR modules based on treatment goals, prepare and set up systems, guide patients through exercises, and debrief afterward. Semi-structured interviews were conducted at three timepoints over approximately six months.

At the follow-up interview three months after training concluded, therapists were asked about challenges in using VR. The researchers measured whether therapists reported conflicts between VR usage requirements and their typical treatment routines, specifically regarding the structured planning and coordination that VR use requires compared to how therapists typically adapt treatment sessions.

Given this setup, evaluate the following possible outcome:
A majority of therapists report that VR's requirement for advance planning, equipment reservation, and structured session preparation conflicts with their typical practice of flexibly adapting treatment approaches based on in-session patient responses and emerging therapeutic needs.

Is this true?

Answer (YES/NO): YES